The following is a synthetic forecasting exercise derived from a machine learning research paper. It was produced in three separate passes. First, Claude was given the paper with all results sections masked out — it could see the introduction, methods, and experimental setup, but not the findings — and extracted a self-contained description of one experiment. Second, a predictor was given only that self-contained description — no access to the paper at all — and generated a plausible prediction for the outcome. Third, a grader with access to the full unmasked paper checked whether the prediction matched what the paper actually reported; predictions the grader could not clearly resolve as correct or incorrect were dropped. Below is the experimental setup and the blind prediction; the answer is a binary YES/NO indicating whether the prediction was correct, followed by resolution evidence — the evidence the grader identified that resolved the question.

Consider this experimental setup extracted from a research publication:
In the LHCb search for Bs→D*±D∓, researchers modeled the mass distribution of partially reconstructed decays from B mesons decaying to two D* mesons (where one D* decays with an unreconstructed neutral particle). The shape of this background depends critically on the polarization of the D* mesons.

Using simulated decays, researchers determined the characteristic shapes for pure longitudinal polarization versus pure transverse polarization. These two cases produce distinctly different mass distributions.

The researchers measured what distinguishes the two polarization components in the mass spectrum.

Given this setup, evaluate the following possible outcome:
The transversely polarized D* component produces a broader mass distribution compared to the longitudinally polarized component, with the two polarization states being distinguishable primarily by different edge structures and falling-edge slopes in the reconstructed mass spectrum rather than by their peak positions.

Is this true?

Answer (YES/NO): NO